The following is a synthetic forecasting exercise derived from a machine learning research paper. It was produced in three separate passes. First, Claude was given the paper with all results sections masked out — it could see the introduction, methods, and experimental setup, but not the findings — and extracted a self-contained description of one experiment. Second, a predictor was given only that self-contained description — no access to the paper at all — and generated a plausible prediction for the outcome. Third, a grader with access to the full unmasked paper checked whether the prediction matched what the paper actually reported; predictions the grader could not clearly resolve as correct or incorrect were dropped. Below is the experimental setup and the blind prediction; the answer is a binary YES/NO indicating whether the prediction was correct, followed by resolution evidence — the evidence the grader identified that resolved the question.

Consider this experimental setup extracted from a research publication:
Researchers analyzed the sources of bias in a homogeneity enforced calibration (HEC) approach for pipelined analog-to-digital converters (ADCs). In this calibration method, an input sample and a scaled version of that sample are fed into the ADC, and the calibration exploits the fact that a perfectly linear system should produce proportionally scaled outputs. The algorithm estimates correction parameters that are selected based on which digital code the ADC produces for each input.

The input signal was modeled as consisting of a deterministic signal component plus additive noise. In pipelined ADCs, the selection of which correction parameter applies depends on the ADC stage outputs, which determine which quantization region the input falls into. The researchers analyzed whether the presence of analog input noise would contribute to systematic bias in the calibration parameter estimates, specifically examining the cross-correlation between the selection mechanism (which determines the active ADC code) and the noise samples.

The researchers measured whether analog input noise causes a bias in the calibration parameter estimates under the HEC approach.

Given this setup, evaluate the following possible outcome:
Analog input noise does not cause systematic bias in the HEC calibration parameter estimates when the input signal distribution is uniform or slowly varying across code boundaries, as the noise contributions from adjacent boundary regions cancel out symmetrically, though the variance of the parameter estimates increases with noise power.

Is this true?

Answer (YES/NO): NO